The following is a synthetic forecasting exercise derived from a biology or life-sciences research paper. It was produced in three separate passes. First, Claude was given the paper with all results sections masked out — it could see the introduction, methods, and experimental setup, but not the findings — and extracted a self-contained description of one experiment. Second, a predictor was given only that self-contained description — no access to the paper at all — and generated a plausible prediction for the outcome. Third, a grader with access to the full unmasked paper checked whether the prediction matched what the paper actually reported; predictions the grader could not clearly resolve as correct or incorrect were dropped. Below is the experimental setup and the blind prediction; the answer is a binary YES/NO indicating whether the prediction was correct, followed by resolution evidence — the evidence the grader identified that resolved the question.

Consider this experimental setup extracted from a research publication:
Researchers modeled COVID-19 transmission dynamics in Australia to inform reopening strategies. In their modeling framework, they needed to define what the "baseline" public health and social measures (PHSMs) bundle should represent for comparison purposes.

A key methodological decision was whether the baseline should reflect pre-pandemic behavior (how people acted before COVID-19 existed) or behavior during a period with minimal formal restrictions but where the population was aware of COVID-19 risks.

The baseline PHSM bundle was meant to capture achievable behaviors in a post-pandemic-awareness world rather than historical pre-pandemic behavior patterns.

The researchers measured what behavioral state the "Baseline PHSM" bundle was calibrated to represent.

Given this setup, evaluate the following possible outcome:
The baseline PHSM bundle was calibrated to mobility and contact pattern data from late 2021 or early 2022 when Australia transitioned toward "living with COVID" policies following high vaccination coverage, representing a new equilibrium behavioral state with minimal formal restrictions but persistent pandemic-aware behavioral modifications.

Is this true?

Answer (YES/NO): NO